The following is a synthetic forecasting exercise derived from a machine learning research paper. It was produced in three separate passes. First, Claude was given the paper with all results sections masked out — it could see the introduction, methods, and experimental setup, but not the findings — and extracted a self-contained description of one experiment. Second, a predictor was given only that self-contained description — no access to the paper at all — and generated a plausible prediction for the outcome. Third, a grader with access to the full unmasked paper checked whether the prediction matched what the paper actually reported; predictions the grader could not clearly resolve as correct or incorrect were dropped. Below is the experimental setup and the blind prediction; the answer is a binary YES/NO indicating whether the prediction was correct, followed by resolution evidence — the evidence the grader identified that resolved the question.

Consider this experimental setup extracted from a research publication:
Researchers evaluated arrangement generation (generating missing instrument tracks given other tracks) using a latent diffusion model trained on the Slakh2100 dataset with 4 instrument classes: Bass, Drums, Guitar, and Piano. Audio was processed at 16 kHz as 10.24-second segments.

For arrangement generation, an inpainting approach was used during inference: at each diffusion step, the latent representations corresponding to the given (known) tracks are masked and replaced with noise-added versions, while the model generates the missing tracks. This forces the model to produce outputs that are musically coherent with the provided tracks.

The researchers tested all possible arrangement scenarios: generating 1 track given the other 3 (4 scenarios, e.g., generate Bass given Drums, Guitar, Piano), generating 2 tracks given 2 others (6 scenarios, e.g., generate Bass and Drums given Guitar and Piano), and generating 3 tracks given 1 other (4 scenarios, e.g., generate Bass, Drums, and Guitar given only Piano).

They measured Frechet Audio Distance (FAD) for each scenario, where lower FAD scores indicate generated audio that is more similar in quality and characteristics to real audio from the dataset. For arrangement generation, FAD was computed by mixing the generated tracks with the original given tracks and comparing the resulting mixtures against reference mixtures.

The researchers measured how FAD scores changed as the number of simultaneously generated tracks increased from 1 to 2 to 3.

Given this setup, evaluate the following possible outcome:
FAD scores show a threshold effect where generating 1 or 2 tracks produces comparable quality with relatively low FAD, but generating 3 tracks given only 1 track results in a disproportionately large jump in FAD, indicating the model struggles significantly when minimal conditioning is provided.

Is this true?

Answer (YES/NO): NO